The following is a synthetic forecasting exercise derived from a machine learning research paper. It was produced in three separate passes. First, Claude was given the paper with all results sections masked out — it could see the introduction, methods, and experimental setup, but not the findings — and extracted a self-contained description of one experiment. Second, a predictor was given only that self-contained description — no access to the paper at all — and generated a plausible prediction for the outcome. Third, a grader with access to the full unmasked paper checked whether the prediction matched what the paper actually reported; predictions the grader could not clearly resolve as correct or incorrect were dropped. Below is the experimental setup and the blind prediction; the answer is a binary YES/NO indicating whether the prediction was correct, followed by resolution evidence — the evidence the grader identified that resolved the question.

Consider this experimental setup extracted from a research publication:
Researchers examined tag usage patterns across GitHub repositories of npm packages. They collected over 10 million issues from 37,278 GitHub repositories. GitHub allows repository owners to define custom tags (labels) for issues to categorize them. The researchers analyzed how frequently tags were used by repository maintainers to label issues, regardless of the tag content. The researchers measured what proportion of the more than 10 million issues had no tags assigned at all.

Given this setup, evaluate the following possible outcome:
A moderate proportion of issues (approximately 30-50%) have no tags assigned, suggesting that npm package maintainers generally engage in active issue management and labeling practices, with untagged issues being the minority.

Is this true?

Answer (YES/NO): NO